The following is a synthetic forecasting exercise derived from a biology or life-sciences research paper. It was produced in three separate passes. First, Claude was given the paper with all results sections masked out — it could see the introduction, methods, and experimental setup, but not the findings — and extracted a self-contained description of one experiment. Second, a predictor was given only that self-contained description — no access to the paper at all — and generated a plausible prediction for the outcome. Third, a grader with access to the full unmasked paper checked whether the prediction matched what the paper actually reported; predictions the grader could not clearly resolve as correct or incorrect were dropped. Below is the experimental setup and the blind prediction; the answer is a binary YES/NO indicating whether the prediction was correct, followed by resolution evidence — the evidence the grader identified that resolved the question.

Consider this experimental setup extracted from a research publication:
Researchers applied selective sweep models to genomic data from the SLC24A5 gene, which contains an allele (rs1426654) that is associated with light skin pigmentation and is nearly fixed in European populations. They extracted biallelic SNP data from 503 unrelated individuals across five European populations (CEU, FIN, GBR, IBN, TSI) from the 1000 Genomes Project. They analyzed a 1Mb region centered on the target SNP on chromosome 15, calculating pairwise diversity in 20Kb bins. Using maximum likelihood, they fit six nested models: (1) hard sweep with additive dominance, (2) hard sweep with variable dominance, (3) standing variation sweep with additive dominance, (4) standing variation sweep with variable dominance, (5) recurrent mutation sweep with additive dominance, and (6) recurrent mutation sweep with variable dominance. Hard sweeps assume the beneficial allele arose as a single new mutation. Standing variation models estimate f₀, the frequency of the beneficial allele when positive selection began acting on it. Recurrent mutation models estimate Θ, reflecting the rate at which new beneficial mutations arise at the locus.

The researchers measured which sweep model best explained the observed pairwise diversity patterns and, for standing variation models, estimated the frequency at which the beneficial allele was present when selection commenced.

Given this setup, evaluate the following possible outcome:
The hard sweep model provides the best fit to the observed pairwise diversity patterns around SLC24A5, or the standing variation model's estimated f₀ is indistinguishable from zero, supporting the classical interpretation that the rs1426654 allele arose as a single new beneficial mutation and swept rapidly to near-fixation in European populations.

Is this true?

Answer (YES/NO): YES